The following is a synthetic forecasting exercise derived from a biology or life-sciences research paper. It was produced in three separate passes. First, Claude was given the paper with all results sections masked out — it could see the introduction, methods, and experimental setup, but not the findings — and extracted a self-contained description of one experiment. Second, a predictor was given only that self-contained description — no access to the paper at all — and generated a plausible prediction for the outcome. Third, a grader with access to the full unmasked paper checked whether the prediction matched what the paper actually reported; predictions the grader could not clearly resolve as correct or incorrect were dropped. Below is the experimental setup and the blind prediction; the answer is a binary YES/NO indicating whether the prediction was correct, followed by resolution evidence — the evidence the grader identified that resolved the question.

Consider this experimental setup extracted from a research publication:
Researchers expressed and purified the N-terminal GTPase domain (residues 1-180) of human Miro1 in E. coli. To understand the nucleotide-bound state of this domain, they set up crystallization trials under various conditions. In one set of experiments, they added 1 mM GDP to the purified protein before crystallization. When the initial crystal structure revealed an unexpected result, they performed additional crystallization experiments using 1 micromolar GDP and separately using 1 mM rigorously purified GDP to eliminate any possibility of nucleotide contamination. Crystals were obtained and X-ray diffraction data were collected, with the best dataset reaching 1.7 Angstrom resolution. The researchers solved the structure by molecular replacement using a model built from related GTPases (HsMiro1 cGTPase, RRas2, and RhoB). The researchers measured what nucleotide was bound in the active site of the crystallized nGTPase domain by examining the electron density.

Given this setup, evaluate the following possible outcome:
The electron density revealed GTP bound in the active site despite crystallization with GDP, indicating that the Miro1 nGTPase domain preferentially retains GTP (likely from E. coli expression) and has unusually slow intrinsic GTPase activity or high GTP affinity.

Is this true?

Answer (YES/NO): YES